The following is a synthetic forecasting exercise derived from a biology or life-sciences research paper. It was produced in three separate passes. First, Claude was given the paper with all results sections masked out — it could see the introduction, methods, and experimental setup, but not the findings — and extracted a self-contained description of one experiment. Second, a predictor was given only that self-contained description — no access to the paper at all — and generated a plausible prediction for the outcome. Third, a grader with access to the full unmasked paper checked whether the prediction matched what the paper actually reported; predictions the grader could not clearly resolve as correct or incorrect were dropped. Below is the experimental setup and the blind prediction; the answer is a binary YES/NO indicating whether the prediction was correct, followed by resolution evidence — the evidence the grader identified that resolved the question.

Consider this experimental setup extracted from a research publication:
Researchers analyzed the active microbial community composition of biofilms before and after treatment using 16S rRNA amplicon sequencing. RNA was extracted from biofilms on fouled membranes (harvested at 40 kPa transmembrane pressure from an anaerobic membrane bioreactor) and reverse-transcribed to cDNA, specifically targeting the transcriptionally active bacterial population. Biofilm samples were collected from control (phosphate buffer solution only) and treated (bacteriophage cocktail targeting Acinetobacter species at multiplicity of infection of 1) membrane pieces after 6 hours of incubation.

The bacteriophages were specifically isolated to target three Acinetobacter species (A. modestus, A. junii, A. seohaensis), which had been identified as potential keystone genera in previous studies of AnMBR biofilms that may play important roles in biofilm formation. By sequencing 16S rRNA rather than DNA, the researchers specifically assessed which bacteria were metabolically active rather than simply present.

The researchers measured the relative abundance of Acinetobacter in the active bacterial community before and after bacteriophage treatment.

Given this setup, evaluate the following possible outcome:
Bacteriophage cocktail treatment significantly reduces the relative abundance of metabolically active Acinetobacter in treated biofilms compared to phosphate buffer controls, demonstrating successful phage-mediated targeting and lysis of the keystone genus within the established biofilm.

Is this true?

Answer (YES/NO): YES